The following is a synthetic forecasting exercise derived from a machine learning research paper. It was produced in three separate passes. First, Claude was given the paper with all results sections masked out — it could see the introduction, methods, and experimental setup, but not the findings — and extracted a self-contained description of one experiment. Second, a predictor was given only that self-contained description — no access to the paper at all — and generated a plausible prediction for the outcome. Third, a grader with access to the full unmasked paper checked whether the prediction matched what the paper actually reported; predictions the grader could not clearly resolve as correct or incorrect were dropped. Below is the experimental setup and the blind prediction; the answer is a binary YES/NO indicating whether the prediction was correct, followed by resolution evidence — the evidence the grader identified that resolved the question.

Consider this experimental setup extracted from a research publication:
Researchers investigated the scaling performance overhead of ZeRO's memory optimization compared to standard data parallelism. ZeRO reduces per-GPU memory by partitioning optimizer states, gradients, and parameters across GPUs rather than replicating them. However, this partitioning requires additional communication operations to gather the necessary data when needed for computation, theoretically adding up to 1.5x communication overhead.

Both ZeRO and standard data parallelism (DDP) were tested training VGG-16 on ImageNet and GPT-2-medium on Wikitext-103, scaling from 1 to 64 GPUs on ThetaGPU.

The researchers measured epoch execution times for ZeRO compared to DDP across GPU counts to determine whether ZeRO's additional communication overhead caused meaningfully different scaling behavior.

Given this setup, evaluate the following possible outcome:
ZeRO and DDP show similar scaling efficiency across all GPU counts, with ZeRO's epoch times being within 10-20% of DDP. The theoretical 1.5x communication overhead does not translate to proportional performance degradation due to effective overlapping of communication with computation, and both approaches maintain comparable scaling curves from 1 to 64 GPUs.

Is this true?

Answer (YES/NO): YES